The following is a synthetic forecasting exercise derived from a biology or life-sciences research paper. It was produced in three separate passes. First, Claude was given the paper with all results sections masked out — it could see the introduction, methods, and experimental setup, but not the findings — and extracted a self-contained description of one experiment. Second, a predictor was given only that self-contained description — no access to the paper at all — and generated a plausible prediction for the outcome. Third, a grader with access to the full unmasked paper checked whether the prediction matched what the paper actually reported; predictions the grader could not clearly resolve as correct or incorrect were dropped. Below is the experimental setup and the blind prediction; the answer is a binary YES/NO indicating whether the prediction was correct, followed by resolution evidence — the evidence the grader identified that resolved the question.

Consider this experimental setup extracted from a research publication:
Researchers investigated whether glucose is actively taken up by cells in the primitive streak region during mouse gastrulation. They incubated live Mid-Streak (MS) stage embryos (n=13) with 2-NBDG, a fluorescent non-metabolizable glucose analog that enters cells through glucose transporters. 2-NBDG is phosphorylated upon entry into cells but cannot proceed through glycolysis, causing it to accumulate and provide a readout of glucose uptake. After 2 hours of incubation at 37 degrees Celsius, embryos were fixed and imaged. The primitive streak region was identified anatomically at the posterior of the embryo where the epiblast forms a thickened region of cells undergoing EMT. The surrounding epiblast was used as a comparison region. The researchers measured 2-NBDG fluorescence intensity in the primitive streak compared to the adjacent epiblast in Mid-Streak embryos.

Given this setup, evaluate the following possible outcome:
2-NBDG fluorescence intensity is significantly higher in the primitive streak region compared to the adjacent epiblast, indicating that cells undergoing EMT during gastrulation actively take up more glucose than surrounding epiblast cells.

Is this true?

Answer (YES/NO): NO